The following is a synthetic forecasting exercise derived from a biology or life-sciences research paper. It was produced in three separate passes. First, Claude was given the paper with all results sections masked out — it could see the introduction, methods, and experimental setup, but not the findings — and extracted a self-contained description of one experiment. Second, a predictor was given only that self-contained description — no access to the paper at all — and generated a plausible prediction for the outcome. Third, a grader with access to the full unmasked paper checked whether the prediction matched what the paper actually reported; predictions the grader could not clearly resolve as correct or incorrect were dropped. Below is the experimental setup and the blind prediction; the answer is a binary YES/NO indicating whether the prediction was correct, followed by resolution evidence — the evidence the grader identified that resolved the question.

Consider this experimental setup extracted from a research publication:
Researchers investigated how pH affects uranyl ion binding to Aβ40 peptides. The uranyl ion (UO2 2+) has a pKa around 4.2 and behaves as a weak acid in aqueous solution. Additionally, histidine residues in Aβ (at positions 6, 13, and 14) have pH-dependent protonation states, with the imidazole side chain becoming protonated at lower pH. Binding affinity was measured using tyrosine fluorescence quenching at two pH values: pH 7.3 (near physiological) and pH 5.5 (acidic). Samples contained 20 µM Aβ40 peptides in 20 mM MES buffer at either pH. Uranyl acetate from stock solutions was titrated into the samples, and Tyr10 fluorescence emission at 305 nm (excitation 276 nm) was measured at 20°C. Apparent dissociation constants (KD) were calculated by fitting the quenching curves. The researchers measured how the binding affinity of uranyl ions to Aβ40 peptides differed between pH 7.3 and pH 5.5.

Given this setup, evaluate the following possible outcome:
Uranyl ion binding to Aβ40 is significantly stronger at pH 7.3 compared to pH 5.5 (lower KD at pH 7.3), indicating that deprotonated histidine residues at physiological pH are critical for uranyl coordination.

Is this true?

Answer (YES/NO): NO